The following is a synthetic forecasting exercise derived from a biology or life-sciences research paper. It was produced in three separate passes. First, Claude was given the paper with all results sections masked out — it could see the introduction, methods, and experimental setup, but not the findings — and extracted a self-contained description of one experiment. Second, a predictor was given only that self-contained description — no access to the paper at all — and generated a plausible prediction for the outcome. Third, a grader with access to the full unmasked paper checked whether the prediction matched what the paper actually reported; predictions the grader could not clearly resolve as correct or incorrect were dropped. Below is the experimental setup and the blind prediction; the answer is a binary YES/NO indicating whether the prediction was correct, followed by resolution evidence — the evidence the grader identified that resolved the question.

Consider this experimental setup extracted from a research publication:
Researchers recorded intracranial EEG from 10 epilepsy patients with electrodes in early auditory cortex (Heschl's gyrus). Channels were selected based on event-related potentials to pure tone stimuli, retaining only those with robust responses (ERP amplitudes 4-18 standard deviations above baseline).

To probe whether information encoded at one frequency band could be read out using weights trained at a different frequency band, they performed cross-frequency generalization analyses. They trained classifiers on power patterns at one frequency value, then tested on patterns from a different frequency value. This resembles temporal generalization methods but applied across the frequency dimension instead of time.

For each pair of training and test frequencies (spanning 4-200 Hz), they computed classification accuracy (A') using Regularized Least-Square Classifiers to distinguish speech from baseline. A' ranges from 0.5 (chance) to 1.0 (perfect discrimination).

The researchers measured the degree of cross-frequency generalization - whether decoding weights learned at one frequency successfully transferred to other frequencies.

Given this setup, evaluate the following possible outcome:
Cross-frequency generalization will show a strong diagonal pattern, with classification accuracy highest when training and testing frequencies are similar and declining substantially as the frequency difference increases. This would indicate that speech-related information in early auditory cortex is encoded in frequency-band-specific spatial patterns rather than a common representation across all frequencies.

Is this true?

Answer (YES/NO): NO